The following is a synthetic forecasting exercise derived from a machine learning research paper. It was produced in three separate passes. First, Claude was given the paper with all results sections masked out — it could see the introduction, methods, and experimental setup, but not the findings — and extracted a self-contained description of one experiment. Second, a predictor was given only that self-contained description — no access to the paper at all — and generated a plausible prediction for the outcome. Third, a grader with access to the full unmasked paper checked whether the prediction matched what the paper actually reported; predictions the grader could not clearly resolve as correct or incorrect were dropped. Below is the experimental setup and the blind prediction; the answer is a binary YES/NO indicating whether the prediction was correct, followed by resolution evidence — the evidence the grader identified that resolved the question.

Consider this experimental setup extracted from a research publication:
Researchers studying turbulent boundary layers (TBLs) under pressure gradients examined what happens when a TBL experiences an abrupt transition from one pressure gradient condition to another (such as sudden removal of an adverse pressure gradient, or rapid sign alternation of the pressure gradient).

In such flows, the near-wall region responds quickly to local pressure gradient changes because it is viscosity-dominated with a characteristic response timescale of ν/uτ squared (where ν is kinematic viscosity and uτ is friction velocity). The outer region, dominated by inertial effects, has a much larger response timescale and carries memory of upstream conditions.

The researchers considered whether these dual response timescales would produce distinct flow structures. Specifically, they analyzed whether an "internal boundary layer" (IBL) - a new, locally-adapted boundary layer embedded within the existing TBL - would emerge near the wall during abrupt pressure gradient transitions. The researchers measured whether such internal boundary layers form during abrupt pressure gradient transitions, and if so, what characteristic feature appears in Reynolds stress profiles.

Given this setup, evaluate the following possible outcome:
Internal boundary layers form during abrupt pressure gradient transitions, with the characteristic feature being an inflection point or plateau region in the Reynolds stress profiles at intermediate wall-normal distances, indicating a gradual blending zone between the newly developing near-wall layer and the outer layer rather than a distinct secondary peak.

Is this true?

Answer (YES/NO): NO